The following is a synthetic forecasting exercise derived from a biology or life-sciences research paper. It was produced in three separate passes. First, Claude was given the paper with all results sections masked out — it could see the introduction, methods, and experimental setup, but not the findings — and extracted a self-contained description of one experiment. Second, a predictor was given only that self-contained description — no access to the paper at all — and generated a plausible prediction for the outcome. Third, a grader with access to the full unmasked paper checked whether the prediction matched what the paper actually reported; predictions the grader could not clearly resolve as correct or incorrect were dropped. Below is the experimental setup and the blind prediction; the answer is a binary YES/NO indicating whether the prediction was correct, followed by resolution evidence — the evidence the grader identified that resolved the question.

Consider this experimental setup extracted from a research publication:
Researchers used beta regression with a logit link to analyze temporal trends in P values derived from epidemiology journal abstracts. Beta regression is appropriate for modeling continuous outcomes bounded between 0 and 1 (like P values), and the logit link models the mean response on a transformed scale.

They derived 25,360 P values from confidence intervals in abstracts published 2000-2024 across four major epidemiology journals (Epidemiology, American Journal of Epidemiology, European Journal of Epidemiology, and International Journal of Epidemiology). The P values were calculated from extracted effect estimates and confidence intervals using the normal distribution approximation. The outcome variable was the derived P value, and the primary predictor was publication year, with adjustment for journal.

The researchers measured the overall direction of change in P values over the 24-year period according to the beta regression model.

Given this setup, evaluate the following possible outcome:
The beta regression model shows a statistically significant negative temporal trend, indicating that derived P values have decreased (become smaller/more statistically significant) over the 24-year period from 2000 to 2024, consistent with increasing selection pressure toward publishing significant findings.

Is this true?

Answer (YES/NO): YES